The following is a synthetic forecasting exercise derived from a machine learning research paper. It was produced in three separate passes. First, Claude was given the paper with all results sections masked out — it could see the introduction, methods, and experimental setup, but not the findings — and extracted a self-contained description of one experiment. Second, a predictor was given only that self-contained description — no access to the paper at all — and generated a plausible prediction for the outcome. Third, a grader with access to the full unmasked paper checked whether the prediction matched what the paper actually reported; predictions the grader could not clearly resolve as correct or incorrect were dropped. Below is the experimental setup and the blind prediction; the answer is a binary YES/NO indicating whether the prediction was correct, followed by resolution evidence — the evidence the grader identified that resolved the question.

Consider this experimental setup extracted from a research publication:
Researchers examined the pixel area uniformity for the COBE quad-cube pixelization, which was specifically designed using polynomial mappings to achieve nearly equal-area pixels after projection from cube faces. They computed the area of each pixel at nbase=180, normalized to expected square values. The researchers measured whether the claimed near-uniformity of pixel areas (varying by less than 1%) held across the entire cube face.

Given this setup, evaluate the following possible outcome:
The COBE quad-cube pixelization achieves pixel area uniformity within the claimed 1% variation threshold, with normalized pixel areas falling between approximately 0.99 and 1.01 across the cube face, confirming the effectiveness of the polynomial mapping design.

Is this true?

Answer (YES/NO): NO